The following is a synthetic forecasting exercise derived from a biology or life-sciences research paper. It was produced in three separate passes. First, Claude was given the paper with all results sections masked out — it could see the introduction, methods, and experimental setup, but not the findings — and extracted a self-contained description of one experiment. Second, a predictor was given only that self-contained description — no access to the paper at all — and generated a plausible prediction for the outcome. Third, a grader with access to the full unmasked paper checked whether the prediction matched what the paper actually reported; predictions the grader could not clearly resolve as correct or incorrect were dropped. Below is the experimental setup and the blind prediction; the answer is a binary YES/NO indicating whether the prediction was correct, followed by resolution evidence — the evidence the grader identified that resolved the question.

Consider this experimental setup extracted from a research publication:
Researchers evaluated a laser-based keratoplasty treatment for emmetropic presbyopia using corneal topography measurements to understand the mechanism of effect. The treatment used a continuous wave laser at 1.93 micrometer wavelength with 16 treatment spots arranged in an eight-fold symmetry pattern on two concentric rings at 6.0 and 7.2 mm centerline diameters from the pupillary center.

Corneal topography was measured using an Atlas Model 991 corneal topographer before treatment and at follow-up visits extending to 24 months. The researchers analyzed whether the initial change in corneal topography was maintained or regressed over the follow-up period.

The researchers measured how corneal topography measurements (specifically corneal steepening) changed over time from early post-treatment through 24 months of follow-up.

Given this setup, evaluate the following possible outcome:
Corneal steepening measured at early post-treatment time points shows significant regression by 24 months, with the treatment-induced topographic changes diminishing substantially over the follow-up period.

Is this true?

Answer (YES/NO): YES